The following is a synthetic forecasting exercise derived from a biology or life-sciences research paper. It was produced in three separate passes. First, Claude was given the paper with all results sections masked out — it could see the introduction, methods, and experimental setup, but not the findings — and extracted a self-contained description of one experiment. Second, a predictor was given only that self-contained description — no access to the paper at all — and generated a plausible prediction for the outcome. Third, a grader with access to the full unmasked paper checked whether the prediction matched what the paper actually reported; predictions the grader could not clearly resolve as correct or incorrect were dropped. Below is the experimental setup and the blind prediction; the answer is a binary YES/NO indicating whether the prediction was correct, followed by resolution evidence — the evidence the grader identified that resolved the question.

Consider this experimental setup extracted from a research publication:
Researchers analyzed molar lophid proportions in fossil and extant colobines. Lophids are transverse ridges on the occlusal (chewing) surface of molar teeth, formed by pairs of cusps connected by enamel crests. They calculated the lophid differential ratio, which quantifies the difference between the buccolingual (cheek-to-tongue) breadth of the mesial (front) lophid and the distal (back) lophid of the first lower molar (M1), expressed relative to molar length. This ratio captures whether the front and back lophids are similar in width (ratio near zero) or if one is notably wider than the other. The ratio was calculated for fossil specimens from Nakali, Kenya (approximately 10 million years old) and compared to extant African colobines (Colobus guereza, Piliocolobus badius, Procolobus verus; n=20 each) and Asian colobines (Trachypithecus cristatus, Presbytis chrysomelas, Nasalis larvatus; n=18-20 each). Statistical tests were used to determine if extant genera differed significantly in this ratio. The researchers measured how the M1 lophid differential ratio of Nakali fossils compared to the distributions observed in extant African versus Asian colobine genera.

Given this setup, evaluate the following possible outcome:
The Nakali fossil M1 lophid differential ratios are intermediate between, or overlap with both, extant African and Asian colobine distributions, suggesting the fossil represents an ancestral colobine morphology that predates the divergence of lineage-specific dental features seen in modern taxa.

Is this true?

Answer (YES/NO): NO